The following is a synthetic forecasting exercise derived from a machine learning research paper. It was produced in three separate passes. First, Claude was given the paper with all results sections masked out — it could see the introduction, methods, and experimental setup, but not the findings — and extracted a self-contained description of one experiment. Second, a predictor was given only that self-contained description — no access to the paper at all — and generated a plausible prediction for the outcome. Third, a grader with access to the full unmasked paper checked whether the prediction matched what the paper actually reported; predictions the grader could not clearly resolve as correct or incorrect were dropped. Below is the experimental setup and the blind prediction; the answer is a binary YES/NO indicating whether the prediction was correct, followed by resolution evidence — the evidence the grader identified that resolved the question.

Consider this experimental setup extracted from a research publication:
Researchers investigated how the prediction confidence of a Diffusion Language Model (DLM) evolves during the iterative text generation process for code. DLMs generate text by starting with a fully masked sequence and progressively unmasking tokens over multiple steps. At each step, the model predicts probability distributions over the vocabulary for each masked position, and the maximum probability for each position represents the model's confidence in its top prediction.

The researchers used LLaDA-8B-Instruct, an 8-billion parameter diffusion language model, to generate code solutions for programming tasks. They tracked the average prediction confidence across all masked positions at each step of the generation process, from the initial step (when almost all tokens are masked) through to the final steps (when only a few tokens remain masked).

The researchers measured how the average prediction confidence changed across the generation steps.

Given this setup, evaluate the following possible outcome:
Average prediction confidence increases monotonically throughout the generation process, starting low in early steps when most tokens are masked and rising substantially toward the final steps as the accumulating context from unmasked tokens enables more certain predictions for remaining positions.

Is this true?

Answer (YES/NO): YES